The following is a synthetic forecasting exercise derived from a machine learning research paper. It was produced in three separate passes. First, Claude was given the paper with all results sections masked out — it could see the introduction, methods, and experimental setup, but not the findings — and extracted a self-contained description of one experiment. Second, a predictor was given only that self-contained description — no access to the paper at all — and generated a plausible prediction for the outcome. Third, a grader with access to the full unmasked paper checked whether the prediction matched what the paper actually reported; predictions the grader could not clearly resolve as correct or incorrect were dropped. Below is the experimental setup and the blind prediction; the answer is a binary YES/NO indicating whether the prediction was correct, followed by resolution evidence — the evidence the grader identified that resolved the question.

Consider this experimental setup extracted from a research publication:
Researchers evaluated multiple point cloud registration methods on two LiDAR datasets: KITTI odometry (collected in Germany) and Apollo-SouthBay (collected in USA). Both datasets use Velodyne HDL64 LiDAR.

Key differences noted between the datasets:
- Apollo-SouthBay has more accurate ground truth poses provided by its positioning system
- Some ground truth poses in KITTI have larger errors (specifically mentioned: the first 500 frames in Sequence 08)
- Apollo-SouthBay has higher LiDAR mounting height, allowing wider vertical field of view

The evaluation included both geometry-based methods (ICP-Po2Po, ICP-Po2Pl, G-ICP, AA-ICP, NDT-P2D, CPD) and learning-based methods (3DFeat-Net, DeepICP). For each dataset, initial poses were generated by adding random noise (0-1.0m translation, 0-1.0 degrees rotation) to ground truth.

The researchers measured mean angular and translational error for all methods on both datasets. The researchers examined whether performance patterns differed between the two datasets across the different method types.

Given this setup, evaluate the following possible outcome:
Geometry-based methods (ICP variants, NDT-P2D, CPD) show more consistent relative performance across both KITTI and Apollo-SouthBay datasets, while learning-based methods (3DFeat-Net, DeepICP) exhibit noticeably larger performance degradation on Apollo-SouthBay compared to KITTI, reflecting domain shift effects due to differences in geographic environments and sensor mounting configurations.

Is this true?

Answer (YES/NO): NO